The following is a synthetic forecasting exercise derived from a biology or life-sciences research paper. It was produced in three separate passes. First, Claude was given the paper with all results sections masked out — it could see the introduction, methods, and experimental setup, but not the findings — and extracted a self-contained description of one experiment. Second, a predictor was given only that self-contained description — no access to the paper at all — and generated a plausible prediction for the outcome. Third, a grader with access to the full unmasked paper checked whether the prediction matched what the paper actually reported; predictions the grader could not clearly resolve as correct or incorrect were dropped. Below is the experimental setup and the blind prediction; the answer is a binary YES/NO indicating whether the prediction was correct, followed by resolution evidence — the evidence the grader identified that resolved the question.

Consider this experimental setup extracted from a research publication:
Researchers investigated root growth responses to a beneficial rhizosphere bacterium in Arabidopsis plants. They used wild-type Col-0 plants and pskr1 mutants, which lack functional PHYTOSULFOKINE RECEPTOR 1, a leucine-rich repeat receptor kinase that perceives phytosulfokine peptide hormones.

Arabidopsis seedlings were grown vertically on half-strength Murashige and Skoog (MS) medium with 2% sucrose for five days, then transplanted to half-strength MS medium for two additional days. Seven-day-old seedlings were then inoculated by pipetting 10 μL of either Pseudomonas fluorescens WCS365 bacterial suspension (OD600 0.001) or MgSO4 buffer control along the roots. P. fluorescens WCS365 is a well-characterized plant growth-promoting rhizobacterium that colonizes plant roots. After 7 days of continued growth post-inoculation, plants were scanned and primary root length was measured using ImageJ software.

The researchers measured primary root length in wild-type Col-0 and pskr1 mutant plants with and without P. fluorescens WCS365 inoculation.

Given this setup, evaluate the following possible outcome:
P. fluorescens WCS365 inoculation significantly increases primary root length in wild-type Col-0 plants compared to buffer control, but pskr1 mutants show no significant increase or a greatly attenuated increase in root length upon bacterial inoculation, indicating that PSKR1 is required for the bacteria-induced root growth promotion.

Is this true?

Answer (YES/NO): NO